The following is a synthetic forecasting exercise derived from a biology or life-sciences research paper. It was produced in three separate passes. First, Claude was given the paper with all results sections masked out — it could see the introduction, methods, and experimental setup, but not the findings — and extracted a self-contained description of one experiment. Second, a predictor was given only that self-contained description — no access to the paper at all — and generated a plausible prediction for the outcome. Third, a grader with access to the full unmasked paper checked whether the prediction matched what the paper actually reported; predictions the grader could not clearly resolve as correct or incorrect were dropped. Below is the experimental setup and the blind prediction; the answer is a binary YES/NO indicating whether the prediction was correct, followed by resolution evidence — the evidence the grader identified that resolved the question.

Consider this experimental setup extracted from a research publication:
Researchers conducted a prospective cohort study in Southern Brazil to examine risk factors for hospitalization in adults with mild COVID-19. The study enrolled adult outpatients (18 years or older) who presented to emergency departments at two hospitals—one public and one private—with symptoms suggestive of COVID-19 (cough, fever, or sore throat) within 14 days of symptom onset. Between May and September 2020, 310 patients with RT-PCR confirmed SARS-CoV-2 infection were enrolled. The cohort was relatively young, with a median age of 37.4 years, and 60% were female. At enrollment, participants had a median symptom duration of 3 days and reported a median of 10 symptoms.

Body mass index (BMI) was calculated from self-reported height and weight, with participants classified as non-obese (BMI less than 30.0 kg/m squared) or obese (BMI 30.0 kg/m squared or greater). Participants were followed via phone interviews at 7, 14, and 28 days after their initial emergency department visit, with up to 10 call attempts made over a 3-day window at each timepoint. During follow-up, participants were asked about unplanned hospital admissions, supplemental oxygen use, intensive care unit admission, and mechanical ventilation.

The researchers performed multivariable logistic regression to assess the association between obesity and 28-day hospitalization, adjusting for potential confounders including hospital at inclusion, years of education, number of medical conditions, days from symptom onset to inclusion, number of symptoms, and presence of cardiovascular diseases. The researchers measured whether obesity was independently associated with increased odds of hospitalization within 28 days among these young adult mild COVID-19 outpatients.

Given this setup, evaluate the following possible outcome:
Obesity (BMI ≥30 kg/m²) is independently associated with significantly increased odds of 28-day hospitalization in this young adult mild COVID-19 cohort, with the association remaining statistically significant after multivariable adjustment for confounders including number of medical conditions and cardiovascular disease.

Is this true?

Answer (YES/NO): YES